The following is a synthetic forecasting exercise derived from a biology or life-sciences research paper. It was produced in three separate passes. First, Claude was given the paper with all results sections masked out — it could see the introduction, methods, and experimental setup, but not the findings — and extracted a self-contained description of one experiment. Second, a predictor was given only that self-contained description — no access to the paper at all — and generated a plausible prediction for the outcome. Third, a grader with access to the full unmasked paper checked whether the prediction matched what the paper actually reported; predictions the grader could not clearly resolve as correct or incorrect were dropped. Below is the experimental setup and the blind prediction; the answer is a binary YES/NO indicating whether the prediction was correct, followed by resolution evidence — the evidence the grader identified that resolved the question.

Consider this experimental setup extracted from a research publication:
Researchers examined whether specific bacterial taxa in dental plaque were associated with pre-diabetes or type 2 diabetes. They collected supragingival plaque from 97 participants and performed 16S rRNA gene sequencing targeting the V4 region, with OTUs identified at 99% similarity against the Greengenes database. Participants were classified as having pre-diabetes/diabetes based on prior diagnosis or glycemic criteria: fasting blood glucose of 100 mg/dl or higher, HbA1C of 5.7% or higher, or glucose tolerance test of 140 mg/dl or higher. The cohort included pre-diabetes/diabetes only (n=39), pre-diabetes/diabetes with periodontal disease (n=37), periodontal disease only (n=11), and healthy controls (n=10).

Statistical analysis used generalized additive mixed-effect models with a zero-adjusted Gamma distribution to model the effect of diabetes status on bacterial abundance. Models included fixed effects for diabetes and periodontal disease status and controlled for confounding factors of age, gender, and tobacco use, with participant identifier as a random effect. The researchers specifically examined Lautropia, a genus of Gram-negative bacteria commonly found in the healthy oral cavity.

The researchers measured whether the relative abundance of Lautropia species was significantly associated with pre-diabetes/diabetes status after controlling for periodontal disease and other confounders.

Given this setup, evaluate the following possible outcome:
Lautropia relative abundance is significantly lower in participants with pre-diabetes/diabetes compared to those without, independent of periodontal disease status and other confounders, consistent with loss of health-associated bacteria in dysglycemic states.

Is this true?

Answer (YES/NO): NO